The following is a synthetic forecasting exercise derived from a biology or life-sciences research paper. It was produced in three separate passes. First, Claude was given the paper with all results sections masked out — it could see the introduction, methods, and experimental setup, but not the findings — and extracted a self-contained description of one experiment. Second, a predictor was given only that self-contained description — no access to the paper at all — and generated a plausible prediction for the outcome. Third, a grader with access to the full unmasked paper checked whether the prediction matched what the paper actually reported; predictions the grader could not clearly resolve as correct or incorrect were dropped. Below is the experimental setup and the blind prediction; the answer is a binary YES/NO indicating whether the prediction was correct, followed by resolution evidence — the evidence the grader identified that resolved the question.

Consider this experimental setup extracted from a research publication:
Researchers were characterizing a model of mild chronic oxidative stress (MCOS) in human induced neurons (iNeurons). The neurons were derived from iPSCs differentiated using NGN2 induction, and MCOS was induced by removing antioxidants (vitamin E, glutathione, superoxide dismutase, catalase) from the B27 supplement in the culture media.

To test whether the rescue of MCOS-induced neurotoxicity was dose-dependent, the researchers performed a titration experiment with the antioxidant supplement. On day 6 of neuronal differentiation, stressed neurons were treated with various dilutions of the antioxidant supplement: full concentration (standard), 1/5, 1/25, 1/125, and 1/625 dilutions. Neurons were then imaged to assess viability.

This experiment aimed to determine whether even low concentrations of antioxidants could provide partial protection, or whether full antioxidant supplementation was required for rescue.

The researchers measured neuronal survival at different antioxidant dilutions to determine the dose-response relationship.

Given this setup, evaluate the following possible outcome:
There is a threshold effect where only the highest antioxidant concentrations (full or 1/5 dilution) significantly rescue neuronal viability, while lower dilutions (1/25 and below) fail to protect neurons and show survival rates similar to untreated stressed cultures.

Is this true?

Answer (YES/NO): NO